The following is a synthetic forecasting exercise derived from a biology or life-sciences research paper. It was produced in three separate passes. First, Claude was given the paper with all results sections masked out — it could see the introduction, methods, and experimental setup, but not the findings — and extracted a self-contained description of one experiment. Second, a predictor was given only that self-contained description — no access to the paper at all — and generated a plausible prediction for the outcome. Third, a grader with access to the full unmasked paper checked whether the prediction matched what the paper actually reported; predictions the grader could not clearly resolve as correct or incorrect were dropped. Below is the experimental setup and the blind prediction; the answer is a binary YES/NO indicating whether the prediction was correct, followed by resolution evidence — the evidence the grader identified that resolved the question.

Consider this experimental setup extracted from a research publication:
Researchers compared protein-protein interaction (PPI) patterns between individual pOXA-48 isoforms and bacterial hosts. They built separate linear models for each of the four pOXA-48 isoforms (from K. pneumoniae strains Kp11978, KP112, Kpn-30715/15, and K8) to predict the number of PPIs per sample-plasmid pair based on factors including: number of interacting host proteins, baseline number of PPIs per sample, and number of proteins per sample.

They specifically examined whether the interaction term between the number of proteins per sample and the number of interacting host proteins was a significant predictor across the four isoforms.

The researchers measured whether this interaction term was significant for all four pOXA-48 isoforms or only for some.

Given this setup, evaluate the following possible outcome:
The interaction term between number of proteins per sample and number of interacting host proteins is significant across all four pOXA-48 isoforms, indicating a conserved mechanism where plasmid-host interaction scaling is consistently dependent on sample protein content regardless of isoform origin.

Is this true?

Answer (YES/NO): NO